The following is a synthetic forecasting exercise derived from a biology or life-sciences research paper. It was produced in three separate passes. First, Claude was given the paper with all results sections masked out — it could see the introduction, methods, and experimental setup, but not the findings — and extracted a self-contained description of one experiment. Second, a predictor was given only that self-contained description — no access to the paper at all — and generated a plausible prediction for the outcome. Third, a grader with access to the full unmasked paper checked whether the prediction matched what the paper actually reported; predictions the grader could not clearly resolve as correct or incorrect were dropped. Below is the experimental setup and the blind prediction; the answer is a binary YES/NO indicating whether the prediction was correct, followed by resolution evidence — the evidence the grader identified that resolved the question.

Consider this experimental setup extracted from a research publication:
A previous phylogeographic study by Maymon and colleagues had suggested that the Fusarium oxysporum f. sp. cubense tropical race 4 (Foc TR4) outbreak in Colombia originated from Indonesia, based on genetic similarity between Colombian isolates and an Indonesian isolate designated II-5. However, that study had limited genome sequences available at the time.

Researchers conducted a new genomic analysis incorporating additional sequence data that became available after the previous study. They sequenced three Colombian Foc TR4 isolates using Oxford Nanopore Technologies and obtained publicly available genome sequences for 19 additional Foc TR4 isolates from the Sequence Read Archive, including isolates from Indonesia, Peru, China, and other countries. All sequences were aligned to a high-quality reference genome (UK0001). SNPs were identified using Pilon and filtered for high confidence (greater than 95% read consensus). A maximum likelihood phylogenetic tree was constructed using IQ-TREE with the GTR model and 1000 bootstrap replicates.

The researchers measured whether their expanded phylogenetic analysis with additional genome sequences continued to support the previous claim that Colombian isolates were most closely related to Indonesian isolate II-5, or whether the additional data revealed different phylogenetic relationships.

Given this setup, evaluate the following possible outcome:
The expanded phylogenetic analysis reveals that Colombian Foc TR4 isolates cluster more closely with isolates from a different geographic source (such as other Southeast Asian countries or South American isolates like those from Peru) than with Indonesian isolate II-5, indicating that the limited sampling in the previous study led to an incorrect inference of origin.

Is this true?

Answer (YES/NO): NO